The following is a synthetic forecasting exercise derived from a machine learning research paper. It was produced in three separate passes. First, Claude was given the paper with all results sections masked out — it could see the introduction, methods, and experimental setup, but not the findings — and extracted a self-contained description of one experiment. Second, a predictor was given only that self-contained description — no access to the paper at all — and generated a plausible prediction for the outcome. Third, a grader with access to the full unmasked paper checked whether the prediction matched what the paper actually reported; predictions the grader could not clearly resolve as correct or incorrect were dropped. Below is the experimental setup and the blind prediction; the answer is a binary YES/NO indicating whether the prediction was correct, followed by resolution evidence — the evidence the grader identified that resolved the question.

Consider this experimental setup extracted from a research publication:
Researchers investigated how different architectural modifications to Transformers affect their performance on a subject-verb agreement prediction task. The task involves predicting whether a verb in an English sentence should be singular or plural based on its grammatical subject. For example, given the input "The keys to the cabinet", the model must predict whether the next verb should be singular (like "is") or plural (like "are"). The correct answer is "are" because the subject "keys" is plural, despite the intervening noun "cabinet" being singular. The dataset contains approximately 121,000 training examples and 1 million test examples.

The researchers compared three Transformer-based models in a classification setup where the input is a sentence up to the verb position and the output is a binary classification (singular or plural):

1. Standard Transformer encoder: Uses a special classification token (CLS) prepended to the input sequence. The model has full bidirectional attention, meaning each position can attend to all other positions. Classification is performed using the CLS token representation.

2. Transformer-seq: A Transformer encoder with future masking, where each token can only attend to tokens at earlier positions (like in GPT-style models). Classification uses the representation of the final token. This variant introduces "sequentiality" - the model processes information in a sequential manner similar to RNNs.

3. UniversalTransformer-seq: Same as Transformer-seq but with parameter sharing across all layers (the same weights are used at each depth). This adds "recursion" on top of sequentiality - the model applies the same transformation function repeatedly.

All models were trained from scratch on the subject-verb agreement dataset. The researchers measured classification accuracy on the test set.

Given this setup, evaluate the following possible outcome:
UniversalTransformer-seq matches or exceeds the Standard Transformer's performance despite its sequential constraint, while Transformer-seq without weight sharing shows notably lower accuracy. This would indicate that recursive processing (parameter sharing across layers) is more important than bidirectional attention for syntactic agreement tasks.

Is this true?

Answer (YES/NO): NO